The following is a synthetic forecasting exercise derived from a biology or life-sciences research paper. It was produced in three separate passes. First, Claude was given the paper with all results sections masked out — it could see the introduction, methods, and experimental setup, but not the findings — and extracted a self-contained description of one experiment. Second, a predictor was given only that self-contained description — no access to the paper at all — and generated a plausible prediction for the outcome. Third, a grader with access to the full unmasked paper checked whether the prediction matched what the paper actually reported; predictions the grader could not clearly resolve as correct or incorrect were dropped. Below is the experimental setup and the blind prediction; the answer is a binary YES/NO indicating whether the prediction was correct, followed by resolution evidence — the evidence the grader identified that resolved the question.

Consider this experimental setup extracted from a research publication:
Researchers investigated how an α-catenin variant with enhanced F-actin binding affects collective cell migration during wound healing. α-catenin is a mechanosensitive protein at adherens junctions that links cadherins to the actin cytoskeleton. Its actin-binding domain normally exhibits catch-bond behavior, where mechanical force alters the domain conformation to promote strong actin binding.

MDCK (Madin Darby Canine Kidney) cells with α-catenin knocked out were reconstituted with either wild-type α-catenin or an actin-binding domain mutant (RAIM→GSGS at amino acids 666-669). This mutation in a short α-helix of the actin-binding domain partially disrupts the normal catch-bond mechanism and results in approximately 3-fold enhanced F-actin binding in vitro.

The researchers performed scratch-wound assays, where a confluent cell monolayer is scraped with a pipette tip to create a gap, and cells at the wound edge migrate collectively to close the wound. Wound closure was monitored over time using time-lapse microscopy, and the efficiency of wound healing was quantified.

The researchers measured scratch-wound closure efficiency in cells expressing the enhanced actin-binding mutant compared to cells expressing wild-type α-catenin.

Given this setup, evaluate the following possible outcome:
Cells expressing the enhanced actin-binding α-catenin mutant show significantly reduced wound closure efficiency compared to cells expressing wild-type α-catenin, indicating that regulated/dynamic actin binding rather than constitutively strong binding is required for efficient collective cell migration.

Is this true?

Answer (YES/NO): YES